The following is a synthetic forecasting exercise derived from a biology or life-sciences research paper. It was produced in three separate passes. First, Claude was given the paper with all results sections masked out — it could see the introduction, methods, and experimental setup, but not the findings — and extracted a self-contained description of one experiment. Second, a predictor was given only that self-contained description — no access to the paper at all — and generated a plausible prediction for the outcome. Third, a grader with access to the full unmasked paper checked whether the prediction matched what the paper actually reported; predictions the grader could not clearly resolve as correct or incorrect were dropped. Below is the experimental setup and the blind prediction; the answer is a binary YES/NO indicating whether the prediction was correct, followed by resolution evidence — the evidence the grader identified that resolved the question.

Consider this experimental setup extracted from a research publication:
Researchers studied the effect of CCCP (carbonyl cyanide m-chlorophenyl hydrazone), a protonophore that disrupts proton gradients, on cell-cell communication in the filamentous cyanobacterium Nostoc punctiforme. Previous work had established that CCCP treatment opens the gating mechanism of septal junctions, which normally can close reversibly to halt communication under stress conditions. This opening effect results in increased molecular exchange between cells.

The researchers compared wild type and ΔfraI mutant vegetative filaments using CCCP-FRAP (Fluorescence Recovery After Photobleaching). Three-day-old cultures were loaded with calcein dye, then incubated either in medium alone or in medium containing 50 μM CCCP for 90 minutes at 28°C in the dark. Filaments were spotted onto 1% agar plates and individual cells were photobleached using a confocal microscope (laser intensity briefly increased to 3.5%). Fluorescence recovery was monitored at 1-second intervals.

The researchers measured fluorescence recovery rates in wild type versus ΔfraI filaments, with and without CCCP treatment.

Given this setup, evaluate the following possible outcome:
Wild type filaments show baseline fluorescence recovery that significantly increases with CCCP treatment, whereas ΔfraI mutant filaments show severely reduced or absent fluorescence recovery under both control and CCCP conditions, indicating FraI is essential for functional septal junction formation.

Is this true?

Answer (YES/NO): NO